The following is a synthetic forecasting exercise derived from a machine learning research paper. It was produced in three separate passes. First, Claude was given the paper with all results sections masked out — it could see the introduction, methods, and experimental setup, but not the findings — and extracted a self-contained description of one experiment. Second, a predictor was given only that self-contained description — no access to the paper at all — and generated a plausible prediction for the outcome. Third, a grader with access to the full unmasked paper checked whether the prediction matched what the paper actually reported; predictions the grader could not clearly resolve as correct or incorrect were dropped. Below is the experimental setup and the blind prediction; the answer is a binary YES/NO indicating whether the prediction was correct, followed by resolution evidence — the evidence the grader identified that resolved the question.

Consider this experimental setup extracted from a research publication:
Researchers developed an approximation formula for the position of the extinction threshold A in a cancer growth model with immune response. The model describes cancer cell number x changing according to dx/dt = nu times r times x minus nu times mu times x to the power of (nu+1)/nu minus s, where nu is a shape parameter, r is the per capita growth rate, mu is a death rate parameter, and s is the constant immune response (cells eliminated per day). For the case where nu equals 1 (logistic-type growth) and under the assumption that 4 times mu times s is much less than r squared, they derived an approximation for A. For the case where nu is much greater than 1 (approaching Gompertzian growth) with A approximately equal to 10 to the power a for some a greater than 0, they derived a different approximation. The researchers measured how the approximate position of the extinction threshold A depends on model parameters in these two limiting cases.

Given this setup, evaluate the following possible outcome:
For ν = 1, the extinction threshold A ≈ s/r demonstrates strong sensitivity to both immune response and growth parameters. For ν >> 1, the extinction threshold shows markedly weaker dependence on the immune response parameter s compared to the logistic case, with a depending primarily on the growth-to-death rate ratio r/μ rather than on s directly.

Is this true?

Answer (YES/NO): NO